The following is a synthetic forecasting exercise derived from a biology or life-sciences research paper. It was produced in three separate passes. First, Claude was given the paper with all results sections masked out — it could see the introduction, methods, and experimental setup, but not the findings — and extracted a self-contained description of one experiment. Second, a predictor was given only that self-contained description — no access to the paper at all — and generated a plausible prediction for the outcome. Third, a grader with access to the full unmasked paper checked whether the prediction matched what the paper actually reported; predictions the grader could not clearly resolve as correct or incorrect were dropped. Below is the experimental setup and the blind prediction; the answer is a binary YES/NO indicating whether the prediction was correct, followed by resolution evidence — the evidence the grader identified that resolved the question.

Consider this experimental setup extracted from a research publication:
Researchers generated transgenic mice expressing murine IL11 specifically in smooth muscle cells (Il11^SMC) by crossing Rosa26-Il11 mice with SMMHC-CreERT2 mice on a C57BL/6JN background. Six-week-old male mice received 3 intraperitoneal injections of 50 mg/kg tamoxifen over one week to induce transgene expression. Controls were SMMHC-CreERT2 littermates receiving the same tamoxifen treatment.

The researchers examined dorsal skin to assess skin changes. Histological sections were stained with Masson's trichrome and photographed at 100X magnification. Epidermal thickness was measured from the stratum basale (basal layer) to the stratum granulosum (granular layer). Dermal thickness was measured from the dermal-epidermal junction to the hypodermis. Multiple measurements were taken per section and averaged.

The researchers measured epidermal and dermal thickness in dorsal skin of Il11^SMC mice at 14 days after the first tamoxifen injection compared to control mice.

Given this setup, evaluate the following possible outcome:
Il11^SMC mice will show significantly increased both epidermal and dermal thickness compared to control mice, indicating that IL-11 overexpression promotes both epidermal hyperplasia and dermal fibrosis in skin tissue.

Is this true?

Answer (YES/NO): YES